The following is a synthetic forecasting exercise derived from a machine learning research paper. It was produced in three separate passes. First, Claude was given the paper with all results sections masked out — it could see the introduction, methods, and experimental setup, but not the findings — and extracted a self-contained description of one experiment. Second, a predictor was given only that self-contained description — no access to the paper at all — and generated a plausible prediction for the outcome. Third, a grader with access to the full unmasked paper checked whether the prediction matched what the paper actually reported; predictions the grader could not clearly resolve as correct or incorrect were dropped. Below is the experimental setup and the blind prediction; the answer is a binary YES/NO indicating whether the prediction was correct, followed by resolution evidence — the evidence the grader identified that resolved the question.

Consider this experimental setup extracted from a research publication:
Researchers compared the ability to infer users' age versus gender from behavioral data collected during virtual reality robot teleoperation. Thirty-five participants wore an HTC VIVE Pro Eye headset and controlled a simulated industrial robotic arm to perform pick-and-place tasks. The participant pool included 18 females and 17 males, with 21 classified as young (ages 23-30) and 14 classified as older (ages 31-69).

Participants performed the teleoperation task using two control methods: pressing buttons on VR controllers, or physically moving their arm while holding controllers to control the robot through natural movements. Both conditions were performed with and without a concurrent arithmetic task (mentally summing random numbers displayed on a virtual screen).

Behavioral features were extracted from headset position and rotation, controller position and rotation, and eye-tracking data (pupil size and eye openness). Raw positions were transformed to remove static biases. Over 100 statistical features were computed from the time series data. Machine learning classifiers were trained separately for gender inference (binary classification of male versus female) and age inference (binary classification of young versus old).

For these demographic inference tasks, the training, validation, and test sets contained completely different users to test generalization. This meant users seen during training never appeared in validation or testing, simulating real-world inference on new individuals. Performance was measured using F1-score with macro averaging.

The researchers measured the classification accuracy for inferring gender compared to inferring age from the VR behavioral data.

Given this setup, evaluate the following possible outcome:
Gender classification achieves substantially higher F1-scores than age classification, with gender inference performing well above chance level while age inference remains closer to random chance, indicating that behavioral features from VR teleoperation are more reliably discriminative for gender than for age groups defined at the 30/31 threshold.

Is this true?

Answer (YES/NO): NO